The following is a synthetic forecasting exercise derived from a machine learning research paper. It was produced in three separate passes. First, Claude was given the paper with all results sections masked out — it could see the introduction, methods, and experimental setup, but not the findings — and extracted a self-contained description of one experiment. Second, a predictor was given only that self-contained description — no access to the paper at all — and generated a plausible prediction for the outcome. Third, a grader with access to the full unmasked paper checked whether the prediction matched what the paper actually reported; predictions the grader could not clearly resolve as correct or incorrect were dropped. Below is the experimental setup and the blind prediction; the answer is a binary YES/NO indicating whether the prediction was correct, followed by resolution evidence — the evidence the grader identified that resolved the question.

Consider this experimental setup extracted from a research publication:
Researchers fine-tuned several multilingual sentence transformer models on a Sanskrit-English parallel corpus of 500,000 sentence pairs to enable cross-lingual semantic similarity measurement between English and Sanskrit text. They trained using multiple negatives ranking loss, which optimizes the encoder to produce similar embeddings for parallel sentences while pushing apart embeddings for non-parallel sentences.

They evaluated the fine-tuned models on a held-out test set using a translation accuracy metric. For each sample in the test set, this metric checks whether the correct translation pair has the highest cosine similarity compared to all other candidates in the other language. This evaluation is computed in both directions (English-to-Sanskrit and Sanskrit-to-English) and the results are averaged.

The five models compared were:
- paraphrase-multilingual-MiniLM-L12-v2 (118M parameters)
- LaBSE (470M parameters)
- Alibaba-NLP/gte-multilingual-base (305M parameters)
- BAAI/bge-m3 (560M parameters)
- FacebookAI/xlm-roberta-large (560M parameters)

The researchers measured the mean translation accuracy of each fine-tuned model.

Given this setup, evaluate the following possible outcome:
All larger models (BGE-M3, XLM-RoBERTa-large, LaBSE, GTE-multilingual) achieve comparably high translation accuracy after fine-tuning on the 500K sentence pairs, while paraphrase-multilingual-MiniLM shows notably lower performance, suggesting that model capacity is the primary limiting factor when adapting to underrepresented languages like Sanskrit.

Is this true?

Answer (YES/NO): NO